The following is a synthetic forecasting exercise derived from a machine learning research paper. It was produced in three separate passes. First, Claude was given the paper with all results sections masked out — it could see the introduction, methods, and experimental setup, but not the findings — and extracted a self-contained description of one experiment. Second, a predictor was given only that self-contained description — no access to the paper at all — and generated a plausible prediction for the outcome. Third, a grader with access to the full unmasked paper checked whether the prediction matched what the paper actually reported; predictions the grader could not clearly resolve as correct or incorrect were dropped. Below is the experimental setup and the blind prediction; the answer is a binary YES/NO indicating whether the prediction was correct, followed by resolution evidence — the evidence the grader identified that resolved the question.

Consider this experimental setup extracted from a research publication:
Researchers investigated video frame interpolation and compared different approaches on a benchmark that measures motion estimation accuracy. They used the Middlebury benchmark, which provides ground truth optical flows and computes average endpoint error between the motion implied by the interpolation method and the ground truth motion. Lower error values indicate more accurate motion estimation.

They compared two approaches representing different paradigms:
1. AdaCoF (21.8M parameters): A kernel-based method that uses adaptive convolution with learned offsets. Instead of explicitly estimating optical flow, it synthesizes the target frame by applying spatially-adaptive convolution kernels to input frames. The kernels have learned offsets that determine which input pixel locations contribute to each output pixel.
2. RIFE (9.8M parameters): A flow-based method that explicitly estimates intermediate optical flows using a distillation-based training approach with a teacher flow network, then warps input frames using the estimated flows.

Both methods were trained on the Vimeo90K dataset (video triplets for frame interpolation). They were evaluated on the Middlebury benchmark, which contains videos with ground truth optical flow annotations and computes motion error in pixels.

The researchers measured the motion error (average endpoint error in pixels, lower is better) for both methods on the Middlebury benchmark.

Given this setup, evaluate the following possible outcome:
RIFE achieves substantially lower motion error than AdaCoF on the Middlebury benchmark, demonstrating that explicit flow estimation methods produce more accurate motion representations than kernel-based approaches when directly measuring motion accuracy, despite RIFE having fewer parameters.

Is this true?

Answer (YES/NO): NO